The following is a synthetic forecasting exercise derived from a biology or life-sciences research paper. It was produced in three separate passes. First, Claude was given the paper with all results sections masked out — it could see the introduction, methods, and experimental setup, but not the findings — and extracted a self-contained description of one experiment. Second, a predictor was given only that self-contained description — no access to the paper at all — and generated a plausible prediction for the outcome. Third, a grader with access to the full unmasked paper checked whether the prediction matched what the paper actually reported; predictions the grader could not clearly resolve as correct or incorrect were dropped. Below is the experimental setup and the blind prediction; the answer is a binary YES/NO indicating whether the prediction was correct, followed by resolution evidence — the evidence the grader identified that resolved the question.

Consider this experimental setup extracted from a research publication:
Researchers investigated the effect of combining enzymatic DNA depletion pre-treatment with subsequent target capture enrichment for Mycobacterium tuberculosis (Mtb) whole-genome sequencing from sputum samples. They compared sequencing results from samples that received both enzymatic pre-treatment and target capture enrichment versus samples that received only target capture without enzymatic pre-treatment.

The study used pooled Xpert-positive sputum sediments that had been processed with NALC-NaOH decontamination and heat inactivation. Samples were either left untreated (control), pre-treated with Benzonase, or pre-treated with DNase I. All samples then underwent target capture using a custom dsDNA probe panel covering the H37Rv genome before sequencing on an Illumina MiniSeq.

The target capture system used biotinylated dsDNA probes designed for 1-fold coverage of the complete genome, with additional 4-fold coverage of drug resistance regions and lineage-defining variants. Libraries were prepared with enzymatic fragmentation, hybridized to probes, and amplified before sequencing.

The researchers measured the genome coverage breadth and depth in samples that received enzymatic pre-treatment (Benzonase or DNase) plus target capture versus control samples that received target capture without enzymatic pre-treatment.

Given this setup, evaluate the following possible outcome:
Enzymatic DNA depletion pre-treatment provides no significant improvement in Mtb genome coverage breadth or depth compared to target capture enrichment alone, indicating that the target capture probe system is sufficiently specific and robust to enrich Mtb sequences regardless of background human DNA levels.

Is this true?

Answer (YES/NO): YES